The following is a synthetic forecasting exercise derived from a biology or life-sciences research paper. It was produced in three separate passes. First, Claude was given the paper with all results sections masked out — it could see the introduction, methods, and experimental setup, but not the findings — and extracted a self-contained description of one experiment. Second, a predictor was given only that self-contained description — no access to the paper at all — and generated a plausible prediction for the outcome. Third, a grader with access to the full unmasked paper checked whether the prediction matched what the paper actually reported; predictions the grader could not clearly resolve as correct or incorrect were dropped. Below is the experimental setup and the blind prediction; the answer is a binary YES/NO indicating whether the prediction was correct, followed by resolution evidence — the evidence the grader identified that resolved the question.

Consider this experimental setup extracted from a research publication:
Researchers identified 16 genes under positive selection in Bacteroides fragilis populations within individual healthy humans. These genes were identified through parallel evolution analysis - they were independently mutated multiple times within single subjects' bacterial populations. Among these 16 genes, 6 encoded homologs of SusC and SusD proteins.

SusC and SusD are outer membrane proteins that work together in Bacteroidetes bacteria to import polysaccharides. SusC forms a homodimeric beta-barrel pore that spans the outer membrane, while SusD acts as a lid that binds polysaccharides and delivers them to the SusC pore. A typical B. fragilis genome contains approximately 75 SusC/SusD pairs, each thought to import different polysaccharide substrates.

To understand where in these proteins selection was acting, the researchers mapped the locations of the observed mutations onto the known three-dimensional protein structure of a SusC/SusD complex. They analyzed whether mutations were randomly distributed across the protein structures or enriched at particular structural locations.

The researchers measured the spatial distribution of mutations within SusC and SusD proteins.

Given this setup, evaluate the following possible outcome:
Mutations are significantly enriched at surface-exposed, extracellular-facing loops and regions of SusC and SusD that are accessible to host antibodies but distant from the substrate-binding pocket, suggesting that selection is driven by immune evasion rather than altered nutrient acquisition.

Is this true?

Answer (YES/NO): NO